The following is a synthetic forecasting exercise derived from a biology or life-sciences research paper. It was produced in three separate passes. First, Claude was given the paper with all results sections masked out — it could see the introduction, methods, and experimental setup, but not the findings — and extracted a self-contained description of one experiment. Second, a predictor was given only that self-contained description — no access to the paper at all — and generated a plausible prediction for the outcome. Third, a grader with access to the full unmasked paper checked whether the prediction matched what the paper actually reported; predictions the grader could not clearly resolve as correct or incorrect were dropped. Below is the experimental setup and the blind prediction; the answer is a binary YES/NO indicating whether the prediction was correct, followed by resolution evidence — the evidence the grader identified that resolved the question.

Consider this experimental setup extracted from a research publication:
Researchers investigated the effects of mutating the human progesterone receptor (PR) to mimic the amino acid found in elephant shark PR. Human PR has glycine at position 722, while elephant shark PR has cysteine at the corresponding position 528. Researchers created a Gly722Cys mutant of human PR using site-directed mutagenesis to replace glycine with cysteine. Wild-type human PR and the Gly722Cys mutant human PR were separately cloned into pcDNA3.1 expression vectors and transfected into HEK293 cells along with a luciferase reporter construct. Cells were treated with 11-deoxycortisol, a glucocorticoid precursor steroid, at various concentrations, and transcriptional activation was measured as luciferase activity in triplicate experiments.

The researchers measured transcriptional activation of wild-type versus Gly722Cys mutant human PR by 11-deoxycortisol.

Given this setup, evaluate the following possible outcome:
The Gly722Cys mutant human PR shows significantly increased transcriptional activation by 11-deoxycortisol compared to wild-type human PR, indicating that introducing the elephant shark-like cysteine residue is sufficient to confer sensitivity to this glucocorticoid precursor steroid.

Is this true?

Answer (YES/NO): YES